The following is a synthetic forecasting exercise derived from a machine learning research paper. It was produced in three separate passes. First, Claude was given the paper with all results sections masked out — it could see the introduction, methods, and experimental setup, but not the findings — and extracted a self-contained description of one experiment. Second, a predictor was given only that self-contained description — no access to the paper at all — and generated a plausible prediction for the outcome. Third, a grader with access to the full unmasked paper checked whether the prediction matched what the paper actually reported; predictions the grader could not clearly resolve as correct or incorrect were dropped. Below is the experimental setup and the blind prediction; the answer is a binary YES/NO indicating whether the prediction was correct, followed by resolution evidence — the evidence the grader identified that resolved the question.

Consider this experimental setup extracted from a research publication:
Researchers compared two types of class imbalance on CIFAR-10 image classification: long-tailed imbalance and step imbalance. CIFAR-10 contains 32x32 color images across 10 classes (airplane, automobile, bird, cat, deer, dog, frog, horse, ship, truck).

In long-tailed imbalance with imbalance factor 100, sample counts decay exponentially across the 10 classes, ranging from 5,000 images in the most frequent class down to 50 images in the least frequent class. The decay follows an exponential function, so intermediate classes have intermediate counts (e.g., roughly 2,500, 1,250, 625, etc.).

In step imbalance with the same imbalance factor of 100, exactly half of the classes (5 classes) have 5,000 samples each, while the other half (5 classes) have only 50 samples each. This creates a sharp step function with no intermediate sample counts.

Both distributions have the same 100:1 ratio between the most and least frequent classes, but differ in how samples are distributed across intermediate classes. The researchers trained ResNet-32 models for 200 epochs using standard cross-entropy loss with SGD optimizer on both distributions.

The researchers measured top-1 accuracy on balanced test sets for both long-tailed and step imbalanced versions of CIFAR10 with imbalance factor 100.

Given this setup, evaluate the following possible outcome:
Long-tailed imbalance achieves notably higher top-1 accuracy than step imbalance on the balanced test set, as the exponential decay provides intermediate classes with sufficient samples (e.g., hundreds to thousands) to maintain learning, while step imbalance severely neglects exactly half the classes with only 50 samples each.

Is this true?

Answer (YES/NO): YES